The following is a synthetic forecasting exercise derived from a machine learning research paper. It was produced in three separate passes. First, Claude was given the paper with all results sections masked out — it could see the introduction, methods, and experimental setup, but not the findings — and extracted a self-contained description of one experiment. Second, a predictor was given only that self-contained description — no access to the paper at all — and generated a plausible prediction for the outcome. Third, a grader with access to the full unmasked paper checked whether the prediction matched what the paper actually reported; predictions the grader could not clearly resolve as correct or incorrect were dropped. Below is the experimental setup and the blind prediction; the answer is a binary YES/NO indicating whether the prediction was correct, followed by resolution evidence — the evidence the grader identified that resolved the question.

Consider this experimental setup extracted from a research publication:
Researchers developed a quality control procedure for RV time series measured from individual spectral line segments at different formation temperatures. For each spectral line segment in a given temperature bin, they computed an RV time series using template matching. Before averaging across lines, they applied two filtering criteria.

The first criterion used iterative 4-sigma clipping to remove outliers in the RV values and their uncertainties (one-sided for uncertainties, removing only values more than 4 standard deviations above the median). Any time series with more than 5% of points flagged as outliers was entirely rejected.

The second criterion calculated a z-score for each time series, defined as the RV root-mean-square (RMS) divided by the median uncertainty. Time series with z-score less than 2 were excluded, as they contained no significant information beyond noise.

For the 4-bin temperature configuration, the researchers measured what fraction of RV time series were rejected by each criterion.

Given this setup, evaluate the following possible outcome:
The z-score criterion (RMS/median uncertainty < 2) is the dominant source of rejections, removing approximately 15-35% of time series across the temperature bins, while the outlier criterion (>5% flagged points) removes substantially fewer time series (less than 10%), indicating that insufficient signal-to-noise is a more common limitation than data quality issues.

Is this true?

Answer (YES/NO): NO